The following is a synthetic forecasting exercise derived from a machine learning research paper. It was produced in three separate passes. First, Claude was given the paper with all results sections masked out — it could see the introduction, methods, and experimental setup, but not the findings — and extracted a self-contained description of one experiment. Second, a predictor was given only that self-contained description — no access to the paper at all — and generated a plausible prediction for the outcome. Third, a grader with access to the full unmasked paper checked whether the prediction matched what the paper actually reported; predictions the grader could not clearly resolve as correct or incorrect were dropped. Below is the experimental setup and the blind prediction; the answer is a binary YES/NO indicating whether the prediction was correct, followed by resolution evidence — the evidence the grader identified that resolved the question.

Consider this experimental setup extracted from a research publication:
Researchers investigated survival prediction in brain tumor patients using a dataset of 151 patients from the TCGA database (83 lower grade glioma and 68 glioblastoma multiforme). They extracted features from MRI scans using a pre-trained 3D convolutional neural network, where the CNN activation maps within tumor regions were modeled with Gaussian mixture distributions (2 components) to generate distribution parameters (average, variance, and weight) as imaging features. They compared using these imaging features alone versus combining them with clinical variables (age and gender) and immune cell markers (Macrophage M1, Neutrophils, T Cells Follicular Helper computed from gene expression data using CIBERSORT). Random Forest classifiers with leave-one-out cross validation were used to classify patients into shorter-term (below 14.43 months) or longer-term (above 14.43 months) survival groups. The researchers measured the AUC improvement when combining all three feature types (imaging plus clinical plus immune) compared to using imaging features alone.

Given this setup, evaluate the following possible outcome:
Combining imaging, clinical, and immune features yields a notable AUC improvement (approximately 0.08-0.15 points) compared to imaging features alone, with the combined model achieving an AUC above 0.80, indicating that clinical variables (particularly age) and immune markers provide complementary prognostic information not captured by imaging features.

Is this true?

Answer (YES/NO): NO